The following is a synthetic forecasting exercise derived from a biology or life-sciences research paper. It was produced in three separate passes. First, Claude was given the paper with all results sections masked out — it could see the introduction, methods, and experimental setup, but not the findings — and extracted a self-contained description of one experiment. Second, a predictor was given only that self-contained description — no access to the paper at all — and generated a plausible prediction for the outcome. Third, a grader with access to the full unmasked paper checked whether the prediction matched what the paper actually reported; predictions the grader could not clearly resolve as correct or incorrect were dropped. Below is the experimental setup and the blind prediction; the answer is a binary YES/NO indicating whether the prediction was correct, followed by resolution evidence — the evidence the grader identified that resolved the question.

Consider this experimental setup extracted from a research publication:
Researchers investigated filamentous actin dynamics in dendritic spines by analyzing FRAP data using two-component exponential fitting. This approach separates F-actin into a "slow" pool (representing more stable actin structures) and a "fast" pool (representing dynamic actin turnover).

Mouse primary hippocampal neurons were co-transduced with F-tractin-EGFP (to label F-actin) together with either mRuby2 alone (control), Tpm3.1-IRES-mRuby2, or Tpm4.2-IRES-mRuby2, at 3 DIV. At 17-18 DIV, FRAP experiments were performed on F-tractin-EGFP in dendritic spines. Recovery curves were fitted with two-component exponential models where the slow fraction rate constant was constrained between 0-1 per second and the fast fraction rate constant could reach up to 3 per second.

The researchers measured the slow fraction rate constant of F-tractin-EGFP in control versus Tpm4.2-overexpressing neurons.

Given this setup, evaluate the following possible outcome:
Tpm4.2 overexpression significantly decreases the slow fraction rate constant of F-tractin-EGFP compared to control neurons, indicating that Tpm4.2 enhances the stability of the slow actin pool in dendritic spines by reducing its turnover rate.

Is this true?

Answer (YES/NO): NO